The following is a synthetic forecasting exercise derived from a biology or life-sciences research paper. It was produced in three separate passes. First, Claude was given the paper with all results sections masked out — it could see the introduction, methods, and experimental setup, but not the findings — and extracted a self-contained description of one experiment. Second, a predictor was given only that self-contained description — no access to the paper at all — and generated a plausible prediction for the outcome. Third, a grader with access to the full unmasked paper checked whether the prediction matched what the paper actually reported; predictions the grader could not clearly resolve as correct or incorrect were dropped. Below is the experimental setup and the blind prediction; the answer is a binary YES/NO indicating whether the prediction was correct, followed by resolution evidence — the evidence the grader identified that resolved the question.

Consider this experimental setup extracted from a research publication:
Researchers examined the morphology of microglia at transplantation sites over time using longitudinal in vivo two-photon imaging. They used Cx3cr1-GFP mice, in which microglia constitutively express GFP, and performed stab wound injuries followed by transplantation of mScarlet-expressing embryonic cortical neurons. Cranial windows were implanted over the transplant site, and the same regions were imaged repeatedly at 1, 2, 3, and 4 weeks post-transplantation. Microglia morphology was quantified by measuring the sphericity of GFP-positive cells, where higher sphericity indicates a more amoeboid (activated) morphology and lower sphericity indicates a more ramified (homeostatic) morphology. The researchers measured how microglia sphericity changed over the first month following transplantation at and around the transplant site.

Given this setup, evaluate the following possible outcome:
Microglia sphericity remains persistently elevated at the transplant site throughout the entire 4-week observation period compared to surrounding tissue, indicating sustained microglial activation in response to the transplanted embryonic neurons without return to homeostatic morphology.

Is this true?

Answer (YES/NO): NO